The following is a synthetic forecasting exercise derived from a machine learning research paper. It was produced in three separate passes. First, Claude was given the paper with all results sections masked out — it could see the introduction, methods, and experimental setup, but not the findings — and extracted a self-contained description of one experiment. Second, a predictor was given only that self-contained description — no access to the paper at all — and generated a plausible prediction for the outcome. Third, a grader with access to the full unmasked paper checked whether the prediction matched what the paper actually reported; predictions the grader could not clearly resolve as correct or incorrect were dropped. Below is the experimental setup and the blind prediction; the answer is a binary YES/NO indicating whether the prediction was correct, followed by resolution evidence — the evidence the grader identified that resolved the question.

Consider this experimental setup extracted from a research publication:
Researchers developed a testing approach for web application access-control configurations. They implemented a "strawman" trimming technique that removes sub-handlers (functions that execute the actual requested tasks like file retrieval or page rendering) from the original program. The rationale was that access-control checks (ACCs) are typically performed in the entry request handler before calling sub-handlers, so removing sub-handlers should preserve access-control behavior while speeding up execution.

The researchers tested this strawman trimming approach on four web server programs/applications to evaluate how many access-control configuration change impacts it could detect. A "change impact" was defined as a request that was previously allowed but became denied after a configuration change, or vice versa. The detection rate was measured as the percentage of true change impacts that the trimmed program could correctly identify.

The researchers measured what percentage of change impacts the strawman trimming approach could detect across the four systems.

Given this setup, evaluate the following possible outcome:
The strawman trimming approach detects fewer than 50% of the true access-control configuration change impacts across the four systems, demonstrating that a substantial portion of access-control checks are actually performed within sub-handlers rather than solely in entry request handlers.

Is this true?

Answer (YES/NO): YES